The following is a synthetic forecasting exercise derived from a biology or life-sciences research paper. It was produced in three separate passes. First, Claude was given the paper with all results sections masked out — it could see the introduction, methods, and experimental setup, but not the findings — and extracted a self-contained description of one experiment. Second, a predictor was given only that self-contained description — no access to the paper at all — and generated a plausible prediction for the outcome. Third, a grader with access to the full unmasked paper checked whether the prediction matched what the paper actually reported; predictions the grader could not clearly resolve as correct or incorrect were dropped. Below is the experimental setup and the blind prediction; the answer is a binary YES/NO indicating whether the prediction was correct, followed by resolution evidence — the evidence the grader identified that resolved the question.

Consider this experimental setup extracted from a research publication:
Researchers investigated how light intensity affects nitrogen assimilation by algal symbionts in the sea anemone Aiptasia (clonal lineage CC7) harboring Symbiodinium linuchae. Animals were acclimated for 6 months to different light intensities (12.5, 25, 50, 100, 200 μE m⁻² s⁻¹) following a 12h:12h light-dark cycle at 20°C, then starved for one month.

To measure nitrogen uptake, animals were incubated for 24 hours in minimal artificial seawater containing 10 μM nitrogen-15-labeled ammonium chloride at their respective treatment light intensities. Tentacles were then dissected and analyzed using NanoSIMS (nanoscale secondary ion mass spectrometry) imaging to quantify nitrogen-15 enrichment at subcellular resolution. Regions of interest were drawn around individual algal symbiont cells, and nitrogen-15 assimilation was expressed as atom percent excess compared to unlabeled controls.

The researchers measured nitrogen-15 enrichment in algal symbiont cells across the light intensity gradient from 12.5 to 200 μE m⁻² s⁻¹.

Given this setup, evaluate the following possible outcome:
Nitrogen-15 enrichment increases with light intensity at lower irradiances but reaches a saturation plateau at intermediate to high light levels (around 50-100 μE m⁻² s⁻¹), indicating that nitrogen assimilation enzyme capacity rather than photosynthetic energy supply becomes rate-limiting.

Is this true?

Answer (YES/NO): NO